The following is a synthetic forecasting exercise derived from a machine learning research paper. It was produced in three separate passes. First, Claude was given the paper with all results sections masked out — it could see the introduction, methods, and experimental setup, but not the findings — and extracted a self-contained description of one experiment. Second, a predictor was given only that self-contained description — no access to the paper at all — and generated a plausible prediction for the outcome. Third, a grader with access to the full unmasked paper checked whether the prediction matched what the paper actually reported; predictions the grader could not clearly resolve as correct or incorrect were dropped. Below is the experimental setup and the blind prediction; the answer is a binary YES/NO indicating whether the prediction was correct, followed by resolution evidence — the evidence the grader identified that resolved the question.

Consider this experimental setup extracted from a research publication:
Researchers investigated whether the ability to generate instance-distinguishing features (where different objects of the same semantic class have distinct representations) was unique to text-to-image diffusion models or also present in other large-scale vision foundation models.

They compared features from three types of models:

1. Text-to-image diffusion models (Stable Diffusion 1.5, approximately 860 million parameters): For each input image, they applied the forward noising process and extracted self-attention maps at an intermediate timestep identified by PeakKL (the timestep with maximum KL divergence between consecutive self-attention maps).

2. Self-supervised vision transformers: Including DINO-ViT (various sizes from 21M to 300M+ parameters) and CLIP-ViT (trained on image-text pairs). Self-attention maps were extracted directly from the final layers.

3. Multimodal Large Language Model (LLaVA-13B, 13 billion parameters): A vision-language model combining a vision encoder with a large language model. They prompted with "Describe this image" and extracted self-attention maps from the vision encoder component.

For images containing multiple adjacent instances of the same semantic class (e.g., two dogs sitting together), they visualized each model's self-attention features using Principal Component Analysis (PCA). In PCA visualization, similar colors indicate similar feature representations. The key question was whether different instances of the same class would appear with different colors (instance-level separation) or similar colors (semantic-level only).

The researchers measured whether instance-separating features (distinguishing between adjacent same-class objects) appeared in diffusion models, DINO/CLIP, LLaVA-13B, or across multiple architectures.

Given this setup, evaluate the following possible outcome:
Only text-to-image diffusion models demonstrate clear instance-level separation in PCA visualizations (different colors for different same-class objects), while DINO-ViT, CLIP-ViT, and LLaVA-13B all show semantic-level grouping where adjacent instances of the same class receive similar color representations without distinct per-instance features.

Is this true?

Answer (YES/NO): YES